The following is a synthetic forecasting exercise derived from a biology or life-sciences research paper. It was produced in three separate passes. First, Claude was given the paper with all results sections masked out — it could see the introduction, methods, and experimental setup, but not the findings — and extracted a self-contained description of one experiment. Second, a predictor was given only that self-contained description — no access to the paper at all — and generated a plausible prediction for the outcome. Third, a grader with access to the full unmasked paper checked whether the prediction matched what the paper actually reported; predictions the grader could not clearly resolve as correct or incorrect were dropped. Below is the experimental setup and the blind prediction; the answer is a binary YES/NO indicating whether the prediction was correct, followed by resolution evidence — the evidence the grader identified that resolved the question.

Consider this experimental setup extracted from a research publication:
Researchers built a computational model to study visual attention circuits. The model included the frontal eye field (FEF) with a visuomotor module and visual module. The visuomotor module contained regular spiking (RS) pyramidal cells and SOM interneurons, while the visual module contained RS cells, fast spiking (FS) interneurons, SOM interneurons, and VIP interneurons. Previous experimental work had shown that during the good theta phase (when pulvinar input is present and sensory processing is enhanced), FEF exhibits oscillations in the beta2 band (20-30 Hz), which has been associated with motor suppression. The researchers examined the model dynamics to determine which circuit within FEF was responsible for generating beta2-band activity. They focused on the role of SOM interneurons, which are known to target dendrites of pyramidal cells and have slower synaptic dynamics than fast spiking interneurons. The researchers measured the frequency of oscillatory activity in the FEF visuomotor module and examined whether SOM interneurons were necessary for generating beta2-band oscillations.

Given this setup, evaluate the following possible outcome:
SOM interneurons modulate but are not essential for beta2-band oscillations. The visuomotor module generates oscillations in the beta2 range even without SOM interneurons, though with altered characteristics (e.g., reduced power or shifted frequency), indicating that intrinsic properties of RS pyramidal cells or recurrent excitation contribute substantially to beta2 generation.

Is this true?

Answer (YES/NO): NO